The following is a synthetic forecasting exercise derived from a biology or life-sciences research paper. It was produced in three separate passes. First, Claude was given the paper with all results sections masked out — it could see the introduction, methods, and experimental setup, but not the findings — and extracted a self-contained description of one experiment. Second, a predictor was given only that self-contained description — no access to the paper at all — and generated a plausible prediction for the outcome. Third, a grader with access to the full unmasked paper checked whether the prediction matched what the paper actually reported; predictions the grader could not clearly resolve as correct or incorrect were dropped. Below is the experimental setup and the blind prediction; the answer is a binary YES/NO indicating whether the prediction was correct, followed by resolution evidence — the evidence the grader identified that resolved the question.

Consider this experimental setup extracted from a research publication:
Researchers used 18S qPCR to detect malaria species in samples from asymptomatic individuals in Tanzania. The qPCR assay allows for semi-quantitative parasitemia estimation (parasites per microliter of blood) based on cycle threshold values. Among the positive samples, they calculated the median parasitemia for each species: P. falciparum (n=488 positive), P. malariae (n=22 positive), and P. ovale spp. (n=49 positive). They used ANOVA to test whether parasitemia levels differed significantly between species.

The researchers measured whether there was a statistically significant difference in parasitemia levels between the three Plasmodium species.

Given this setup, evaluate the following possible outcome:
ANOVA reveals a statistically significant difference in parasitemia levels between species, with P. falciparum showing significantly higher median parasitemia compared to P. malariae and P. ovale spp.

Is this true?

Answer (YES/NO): NO